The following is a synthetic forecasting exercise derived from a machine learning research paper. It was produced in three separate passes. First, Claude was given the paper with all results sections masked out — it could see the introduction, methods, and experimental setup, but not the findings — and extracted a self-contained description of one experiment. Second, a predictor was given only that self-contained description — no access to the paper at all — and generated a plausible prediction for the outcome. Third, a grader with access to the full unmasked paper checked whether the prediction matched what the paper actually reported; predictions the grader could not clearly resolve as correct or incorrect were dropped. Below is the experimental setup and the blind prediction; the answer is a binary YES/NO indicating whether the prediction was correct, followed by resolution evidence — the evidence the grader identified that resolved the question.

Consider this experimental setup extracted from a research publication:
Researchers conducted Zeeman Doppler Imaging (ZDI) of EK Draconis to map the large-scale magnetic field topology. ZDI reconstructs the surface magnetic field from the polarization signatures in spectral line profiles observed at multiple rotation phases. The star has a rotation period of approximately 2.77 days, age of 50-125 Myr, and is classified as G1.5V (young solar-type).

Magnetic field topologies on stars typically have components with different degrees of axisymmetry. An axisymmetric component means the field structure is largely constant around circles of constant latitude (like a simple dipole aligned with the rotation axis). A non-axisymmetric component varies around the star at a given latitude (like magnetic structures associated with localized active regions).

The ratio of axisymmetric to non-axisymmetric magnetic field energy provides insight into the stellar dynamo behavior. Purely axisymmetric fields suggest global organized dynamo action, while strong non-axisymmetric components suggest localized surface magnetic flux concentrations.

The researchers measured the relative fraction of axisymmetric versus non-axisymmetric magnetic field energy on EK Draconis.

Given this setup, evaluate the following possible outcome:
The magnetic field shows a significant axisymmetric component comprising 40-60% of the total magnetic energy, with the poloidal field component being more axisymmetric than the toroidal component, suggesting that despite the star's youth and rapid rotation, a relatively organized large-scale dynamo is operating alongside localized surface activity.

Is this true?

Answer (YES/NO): NO